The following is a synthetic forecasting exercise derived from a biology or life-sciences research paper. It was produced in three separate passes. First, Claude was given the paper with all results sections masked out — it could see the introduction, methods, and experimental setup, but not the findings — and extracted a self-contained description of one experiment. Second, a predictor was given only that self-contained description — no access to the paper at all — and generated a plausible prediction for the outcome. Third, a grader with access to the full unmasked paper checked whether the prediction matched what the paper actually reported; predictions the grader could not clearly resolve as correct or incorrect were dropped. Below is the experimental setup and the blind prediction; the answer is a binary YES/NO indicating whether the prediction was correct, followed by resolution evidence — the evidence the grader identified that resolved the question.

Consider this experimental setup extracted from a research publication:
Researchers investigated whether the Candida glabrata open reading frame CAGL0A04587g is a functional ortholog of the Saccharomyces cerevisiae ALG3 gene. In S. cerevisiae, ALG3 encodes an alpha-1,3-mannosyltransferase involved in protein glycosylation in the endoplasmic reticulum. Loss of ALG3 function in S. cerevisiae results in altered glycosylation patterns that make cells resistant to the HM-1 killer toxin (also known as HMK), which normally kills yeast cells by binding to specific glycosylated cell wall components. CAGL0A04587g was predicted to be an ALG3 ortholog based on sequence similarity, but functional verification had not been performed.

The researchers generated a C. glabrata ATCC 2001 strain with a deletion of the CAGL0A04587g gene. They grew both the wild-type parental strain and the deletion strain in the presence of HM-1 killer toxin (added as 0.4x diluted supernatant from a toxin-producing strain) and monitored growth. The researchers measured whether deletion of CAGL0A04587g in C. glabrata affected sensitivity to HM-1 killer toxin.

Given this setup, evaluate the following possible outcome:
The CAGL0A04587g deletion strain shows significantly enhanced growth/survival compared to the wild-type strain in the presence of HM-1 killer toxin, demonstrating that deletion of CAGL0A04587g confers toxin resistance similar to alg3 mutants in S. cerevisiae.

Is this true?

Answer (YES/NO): YES